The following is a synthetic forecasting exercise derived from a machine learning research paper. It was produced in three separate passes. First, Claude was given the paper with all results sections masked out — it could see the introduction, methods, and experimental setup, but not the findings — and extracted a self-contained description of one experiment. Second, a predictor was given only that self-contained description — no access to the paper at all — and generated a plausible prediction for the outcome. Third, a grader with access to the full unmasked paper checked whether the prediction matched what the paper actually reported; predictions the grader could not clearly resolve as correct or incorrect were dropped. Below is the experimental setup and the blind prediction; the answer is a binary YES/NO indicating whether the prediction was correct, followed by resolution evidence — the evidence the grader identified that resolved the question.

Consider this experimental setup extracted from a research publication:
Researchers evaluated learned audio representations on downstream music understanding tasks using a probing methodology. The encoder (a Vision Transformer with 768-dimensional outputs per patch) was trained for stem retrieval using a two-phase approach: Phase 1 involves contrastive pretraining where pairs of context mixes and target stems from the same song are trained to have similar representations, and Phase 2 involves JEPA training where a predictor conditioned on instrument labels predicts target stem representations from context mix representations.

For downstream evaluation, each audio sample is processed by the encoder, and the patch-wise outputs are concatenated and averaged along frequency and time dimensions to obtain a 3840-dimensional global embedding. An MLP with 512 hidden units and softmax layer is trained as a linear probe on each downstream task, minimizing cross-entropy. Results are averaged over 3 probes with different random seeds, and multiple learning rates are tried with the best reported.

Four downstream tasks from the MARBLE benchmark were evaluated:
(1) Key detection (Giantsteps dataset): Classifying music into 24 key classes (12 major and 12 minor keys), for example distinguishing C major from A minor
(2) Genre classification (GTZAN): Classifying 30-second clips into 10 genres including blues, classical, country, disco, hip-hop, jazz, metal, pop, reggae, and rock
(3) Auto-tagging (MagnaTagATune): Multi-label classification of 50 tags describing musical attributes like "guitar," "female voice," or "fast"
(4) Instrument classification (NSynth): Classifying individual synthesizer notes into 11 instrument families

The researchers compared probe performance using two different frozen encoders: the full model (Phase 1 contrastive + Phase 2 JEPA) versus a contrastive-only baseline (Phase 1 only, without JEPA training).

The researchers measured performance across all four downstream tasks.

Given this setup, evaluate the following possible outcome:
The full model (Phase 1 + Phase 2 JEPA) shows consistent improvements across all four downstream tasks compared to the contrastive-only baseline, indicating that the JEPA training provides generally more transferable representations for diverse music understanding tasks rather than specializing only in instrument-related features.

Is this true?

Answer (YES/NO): NO